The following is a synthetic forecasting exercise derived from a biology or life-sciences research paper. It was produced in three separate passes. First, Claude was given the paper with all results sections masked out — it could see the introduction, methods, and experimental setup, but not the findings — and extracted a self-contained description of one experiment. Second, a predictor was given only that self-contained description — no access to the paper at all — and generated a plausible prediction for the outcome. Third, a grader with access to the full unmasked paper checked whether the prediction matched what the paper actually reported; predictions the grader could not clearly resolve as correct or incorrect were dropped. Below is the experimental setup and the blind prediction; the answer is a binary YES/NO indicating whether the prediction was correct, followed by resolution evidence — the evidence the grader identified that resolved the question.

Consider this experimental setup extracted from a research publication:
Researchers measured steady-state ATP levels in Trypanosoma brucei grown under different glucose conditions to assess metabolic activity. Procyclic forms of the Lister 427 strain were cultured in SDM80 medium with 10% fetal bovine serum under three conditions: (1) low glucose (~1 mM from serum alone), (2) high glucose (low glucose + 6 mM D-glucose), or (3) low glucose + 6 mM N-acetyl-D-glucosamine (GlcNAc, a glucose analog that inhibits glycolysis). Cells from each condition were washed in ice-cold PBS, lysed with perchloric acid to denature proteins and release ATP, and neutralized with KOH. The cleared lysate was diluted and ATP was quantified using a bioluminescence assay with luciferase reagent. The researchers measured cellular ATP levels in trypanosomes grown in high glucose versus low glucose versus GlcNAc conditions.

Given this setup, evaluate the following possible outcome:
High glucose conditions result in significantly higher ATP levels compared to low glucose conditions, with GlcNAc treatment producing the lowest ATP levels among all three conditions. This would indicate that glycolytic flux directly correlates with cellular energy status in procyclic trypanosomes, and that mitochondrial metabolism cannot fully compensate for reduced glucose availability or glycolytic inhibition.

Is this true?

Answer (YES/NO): NO